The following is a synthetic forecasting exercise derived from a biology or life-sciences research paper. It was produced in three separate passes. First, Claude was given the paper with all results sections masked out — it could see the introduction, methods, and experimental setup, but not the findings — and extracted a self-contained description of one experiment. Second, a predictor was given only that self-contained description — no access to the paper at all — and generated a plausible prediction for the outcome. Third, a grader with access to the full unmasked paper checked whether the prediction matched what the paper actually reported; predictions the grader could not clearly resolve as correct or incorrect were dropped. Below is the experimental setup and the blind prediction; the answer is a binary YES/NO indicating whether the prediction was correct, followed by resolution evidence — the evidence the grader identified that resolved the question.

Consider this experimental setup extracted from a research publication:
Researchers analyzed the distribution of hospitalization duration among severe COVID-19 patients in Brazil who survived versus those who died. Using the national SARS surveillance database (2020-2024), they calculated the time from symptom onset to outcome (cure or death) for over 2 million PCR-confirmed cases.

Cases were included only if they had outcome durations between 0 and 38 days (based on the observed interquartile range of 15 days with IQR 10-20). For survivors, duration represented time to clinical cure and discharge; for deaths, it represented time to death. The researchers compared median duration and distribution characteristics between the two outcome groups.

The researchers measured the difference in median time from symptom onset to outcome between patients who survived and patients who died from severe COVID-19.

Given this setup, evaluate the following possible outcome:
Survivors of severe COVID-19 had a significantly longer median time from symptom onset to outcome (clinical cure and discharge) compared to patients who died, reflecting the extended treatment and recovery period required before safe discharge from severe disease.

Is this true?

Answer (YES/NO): NO